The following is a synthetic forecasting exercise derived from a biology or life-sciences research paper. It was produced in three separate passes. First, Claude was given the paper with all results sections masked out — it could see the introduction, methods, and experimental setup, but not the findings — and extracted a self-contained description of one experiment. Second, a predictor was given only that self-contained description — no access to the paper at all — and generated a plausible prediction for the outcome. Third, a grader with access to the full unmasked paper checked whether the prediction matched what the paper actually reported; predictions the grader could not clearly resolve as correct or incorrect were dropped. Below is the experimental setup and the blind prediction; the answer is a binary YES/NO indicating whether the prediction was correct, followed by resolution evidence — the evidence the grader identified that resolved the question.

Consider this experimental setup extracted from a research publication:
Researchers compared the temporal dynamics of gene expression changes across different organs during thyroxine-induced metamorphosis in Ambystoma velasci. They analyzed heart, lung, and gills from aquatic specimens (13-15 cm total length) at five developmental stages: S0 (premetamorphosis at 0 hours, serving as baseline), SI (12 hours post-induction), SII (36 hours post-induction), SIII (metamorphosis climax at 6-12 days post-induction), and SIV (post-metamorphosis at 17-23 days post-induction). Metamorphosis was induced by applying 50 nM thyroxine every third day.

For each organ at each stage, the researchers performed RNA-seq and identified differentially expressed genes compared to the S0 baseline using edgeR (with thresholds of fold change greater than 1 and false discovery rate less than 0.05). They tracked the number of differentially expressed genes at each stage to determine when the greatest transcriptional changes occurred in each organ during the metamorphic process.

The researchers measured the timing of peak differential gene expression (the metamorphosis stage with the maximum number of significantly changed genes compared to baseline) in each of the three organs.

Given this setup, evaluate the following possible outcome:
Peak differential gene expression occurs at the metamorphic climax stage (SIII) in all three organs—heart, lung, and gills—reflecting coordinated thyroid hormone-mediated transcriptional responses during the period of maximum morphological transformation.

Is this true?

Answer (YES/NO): NO